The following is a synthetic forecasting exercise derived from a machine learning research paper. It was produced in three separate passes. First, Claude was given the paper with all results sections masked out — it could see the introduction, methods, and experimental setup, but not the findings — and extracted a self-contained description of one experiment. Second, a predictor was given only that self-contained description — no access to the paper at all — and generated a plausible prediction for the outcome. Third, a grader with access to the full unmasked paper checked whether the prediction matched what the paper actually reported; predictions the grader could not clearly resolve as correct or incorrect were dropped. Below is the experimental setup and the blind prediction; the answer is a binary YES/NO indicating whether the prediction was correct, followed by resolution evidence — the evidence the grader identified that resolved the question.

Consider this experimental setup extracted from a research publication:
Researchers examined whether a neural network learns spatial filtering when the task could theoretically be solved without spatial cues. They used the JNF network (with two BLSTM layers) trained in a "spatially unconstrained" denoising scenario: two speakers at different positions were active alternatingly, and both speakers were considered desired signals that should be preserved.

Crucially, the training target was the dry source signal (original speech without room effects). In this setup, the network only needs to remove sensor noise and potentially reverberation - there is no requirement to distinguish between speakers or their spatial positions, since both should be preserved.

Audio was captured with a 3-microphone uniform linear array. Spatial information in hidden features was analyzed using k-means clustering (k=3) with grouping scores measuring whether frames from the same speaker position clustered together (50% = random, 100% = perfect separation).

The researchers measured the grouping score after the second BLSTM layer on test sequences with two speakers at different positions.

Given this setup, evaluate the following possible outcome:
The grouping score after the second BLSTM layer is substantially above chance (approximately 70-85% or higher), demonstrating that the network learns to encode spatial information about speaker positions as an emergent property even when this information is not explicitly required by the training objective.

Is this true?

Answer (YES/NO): NO